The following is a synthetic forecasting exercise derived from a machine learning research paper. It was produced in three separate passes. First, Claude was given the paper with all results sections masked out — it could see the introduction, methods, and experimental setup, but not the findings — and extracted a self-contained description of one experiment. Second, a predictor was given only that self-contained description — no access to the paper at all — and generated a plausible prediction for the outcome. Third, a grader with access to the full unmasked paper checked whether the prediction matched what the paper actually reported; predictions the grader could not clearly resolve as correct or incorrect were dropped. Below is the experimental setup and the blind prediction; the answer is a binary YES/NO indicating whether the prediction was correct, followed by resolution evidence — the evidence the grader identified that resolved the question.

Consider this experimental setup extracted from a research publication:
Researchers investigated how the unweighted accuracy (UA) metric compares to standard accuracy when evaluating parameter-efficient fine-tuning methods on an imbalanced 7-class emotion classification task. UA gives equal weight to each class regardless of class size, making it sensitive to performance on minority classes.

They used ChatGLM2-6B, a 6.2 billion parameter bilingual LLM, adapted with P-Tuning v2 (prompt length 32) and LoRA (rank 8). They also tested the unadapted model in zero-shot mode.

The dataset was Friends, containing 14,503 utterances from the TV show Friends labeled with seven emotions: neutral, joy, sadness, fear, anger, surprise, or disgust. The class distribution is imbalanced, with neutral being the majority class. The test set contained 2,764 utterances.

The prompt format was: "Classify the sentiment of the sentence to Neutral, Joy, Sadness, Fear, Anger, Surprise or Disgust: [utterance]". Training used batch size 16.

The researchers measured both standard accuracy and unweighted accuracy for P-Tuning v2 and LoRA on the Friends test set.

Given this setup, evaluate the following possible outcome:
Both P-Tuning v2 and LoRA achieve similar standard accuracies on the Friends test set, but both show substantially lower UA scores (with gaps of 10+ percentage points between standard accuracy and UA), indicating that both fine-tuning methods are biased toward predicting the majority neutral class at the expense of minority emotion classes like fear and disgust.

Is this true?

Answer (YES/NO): NO